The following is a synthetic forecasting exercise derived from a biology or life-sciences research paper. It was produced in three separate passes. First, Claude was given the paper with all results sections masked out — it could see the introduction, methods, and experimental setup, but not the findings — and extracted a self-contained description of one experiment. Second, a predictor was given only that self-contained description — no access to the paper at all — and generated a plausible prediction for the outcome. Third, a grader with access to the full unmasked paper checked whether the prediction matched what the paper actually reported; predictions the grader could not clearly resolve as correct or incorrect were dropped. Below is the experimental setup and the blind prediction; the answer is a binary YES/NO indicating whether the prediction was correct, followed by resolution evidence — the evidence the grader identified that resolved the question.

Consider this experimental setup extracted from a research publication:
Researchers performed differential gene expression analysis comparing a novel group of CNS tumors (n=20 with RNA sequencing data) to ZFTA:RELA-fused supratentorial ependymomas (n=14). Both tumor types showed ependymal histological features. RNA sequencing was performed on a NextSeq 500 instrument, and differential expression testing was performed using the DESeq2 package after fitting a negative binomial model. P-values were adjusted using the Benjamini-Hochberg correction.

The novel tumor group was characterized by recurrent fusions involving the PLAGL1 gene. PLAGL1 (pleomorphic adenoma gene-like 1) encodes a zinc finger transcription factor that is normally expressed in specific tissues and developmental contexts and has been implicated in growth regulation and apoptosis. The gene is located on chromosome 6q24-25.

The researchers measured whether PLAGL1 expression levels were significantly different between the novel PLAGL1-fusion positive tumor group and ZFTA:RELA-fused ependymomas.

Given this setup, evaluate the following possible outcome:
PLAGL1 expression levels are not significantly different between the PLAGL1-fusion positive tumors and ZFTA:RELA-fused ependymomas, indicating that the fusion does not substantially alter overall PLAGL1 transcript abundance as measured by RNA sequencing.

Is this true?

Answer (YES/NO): NO